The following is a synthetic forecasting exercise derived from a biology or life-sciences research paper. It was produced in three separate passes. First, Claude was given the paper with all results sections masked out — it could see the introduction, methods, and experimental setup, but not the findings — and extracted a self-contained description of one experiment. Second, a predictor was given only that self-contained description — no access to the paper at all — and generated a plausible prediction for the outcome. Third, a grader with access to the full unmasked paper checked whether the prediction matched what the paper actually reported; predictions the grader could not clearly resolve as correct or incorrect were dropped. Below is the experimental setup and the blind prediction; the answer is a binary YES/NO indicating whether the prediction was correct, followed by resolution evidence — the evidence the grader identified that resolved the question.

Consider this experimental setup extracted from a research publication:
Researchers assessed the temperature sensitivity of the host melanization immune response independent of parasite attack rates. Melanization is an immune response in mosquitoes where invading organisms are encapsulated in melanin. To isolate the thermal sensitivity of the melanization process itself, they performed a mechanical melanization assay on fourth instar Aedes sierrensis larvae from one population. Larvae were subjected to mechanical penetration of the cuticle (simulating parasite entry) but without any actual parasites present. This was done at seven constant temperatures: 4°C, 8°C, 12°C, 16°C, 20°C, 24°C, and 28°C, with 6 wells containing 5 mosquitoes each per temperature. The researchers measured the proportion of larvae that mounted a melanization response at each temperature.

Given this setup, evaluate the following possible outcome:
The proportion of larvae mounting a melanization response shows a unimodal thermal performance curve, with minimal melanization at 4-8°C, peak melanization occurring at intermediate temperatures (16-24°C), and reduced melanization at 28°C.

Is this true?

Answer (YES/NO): NO